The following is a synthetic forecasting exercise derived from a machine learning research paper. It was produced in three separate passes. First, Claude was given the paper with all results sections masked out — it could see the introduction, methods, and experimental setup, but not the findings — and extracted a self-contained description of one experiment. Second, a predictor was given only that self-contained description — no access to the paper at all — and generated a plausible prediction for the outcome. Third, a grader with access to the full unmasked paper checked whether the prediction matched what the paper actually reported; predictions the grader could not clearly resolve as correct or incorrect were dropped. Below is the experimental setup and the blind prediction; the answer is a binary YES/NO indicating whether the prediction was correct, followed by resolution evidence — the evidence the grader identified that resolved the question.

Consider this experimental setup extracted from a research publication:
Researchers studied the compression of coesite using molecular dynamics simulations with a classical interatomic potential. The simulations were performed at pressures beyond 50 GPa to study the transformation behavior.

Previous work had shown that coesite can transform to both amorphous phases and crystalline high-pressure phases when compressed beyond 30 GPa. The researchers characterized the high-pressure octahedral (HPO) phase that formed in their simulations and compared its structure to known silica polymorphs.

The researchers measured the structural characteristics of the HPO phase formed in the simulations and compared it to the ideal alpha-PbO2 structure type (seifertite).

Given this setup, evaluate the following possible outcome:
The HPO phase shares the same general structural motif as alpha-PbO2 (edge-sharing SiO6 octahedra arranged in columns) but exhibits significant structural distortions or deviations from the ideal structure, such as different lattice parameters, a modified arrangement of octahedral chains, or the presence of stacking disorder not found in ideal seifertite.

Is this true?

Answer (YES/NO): YES